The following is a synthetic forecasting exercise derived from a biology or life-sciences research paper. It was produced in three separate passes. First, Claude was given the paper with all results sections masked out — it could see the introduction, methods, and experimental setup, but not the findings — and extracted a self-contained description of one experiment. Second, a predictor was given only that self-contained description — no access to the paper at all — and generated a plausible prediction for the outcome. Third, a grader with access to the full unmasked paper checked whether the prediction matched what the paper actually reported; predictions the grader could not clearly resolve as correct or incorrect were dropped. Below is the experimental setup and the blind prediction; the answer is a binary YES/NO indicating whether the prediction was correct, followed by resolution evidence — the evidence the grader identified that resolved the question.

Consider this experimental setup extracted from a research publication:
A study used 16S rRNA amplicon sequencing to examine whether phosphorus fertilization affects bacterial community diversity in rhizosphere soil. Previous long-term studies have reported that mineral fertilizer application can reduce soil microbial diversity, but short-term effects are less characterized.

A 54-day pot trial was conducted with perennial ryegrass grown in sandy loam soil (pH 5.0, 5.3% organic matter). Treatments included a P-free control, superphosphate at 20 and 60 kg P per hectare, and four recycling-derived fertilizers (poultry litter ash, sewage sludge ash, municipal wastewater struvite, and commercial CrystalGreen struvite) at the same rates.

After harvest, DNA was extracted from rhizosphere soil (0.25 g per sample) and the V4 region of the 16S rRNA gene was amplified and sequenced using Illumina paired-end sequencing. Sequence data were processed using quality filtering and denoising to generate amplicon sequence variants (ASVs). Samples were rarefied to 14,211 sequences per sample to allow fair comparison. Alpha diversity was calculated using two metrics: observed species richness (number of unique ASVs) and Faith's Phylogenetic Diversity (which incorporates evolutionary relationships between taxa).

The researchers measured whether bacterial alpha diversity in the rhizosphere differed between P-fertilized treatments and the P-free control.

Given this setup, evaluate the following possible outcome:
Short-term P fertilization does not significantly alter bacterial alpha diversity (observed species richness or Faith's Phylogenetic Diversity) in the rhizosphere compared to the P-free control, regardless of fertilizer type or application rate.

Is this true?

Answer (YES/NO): YES